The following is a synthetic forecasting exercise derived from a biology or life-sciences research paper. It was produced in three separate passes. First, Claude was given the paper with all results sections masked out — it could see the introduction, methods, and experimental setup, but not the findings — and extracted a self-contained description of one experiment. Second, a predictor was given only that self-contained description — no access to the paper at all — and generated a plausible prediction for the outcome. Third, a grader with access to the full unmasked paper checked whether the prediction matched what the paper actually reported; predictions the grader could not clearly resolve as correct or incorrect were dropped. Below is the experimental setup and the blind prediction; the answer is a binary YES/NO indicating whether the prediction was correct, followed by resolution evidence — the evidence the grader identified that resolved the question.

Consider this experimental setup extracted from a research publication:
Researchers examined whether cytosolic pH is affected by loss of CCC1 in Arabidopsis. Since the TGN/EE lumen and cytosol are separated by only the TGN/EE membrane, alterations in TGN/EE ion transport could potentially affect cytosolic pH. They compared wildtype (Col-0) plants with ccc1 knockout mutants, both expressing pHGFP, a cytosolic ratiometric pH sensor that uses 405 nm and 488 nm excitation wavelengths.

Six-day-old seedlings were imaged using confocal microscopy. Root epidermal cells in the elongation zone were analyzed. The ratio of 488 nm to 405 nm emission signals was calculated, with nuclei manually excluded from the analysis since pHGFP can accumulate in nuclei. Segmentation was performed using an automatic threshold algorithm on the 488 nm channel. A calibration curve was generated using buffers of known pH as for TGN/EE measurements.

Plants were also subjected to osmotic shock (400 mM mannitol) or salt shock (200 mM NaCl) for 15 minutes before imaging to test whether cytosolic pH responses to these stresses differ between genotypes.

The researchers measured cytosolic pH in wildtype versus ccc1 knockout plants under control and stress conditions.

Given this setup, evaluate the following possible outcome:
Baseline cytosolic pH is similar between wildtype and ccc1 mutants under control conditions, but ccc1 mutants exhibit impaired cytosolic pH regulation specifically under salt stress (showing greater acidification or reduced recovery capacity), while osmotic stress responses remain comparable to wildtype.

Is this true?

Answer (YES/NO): NO